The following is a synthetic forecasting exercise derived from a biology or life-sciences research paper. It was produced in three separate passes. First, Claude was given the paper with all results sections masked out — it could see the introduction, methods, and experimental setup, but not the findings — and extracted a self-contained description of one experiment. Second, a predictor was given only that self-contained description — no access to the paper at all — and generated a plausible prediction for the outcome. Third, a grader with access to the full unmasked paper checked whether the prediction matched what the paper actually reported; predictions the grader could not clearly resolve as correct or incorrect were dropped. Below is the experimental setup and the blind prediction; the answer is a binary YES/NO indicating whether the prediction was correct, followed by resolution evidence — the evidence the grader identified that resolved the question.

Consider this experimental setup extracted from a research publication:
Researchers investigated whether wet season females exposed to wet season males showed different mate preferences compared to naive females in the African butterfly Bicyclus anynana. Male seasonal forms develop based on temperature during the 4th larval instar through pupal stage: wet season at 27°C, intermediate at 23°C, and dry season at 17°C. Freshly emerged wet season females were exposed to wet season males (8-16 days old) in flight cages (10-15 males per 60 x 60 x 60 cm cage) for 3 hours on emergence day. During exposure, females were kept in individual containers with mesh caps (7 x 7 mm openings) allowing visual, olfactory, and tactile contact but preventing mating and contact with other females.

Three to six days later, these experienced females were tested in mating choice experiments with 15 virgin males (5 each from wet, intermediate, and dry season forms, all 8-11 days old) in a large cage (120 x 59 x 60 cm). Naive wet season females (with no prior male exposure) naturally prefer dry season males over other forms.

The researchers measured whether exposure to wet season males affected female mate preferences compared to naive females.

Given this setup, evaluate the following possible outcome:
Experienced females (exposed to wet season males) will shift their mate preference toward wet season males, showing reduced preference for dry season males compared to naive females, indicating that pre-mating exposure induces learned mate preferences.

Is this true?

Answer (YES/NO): NO